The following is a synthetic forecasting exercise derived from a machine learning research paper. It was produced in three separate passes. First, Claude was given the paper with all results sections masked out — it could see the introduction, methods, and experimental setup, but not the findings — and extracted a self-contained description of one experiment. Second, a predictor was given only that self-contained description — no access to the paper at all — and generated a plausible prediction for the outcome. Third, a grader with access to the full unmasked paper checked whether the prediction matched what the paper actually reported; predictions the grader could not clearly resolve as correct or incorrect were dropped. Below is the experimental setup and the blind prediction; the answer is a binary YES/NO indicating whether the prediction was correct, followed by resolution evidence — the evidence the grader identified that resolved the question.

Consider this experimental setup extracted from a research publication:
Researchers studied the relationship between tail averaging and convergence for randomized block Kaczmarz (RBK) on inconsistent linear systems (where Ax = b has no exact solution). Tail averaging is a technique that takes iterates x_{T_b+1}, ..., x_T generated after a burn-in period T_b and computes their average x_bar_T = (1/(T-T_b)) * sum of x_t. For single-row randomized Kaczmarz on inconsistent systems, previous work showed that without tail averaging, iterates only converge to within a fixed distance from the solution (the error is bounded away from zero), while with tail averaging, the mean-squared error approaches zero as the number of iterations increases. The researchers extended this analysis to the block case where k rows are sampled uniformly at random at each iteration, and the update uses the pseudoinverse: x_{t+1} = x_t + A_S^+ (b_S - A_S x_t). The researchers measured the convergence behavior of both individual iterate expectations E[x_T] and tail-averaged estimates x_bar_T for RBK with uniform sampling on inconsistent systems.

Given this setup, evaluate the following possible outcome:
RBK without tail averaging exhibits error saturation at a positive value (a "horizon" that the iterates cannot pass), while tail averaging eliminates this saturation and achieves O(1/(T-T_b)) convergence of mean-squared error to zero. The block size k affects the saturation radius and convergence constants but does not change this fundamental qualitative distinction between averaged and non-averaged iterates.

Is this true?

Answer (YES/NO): NO